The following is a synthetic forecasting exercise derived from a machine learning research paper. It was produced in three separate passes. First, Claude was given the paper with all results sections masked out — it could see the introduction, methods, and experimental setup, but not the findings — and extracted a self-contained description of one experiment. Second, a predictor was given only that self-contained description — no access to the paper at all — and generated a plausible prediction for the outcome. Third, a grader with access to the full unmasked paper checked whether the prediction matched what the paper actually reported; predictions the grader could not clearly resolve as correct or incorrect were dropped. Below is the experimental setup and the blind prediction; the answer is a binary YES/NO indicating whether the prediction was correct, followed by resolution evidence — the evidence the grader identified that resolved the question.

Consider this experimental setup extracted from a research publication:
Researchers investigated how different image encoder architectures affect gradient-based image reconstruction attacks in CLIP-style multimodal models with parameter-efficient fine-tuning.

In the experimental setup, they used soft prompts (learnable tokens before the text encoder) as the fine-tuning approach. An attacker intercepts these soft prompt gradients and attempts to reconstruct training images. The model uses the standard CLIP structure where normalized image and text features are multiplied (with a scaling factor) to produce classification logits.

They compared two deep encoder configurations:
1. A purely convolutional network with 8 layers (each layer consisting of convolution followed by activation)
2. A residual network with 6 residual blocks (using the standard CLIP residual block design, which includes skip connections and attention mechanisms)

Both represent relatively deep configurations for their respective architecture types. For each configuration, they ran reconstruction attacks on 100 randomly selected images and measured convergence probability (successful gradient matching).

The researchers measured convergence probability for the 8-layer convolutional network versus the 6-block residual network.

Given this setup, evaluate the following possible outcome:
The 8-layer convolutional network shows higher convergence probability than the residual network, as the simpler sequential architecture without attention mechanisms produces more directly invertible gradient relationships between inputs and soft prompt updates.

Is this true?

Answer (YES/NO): YES